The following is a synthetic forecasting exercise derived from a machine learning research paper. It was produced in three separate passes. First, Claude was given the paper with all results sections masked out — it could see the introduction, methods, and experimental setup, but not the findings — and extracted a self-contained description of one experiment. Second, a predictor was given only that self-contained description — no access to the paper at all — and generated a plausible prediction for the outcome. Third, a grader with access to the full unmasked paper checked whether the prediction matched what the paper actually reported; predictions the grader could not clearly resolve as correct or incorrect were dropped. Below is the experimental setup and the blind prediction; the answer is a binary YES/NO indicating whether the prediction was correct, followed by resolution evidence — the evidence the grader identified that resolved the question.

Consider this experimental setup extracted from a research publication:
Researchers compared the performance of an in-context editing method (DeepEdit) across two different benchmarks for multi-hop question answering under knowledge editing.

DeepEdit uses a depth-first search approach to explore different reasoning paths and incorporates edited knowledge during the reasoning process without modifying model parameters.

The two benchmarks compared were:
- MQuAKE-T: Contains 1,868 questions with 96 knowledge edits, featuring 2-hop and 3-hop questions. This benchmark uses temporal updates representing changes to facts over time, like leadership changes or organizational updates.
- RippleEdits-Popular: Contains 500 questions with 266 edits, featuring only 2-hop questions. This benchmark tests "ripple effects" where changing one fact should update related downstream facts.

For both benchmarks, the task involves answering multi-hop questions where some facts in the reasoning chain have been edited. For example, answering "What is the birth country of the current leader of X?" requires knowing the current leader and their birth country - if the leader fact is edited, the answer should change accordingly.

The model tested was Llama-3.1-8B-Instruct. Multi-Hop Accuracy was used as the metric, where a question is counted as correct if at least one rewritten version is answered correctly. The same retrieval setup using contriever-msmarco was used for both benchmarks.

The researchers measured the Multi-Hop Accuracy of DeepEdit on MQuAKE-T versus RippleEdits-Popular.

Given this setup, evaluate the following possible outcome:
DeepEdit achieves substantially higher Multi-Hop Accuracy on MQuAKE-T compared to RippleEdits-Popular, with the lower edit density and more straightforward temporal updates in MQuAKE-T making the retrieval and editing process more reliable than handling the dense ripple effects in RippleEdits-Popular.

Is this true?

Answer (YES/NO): NO